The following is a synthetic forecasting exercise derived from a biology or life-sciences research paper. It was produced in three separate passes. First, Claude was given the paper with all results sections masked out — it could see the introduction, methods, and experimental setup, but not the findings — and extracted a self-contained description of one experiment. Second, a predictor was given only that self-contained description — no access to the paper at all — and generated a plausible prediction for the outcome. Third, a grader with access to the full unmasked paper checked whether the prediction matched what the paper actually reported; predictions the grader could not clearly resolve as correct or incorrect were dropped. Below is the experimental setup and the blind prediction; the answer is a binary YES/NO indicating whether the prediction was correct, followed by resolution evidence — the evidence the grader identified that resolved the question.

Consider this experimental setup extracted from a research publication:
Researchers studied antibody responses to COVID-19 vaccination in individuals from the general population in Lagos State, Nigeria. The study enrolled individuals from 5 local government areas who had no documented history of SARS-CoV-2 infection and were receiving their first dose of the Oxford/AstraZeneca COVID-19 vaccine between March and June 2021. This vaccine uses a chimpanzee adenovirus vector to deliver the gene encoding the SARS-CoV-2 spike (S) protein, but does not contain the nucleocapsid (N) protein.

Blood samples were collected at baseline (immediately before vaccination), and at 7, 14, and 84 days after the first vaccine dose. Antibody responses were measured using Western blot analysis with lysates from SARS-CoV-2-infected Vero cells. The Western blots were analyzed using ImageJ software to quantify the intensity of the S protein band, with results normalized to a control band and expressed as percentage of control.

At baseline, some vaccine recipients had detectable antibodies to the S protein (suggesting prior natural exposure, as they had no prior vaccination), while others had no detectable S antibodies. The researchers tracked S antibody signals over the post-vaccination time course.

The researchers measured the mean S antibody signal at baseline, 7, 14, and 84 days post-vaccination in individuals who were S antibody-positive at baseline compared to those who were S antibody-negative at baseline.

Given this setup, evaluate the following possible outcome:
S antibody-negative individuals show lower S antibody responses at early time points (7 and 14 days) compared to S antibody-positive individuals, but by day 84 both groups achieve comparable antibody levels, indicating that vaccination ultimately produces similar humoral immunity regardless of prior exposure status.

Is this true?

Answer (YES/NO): NO